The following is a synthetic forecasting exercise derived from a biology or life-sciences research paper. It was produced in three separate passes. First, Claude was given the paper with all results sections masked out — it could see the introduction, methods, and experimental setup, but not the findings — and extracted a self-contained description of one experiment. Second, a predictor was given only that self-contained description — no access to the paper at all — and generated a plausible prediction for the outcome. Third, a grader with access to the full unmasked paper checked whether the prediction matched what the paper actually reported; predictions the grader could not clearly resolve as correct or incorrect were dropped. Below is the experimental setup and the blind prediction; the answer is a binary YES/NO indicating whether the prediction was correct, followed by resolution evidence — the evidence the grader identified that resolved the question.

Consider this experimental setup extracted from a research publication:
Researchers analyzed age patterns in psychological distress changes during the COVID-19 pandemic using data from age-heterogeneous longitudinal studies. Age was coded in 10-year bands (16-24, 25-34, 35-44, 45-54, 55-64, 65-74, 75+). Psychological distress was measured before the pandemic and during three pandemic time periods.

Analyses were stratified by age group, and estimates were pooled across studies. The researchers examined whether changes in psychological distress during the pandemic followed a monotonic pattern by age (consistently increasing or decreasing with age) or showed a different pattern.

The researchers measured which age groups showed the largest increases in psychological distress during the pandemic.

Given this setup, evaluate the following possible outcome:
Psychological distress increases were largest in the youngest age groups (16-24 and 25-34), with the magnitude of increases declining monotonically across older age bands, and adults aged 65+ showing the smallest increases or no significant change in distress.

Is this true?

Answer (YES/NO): NO